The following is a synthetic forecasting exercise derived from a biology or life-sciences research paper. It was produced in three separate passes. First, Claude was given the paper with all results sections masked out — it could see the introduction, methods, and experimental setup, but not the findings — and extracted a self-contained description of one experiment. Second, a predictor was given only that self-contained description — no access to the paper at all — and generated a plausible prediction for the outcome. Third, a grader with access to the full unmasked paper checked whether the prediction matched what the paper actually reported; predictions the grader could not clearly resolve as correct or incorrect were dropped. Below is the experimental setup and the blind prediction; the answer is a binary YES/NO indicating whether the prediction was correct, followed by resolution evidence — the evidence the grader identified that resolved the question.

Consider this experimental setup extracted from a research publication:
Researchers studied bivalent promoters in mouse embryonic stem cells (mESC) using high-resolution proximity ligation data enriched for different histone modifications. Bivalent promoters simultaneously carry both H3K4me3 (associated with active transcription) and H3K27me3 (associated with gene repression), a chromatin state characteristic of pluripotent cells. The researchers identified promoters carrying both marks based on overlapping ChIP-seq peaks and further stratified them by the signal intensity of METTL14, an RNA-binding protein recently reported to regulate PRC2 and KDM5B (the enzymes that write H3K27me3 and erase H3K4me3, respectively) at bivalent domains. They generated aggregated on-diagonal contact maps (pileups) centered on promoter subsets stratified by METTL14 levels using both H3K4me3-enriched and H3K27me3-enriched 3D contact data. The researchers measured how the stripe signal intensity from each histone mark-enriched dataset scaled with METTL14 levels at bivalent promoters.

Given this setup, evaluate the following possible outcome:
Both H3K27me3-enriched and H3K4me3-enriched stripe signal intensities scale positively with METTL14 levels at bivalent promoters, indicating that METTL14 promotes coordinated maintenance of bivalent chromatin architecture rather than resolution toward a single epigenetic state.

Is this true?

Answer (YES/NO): NO